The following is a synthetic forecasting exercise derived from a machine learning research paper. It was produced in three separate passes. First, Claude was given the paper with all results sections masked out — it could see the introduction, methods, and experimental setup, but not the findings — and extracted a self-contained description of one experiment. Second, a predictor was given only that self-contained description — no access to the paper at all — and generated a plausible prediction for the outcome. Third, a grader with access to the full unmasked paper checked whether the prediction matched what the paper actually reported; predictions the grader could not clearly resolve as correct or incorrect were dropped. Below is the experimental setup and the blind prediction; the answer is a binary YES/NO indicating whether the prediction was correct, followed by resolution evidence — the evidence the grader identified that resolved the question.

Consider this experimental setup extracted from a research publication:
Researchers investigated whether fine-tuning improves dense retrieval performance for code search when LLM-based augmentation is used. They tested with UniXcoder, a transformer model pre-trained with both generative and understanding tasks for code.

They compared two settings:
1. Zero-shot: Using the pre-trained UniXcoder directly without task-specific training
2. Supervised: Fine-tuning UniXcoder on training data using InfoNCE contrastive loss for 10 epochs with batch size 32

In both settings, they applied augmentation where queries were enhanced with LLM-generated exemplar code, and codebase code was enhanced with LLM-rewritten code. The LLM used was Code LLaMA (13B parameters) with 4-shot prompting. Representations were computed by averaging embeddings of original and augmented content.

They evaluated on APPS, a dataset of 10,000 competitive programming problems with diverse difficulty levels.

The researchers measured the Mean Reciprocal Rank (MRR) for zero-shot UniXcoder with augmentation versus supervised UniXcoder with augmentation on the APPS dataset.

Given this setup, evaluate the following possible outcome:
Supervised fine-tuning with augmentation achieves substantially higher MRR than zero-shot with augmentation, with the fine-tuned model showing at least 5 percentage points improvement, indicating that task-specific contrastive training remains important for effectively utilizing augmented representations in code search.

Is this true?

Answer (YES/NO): YES